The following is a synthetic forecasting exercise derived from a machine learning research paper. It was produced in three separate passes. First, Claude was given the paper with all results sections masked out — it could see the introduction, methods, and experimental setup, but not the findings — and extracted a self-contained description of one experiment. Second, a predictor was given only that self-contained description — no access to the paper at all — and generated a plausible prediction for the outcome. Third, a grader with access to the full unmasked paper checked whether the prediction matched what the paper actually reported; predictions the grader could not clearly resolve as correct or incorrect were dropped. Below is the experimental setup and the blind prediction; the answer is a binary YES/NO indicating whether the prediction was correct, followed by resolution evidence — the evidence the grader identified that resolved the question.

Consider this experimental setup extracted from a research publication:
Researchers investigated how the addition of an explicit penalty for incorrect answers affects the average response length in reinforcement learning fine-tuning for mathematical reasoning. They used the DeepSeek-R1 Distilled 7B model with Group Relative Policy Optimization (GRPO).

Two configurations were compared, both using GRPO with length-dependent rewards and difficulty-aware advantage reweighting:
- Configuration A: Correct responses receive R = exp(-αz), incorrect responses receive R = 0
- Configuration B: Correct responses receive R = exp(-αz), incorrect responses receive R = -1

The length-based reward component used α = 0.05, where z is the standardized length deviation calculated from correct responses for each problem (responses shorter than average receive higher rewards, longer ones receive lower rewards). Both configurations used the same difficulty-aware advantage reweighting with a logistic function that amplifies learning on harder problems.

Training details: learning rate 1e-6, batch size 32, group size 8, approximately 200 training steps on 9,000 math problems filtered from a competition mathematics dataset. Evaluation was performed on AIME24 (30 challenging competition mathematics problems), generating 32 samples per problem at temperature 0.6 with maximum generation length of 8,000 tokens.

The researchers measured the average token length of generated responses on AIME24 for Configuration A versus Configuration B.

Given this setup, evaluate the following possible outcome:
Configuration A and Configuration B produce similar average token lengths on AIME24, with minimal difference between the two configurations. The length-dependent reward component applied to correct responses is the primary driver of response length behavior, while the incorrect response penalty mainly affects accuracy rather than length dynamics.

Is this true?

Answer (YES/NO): NO